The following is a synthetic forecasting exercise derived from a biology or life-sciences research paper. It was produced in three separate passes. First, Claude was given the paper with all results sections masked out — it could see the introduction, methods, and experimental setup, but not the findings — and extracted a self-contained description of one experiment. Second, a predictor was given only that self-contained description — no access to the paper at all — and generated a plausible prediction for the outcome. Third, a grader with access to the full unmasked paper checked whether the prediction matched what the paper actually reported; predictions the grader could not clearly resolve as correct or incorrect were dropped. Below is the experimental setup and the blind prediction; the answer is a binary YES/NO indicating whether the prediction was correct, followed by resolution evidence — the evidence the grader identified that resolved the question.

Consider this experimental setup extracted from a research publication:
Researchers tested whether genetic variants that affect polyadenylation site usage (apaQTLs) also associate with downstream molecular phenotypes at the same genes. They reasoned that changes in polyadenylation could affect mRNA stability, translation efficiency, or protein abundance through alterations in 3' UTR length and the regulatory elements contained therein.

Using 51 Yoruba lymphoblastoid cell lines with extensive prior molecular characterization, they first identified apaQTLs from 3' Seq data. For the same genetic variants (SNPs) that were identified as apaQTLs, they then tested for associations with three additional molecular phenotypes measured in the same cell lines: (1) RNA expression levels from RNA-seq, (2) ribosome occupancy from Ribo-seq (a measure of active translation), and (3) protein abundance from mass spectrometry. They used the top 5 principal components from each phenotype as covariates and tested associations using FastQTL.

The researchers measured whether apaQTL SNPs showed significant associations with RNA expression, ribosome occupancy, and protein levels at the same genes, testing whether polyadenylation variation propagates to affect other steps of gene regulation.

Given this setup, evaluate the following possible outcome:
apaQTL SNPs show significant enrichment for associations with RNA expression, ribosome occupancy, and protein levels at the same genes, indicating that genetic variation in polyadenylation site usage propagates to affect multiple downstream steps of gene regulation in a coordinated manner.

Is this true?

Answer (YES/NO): NO